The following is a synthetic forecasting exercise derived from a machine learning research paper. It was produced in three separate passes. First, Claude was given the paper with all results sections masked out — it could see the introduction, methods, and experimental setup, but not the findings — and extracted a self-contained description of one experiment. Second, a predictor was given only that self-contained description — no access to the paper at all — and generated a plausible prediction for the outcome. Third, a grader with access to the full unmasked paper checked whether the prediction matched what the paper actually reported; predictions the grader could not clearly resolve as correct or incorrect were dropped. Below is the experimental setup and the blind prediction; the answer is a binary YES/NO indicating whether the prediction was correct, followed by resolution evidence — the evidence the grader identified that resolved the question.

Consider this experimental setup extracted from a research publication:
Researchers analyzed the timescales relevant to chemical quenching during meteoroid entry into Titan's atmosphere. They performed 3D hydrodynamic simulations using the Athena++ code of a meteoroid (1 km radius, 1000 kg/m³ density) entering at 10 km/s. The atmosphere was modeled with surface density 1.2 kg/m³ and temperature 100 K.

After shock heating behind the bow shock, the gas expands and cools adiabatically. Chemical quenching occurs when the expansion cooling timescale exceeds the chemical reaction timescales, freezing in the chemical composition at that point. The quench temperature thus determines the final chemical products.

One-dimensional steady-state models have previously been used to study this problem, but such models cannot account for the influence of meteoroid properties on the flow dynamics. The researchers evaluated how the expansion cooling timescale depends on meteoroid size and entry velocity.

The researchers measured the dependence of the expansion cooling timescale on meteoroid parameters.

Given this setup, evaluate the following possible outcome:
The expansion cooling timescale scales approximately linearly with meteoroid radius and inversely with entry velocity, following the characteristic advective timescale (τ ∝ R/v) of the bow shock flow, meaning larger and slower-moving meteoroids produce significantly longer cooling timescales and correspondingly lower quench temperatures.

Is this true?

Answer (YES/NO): YES